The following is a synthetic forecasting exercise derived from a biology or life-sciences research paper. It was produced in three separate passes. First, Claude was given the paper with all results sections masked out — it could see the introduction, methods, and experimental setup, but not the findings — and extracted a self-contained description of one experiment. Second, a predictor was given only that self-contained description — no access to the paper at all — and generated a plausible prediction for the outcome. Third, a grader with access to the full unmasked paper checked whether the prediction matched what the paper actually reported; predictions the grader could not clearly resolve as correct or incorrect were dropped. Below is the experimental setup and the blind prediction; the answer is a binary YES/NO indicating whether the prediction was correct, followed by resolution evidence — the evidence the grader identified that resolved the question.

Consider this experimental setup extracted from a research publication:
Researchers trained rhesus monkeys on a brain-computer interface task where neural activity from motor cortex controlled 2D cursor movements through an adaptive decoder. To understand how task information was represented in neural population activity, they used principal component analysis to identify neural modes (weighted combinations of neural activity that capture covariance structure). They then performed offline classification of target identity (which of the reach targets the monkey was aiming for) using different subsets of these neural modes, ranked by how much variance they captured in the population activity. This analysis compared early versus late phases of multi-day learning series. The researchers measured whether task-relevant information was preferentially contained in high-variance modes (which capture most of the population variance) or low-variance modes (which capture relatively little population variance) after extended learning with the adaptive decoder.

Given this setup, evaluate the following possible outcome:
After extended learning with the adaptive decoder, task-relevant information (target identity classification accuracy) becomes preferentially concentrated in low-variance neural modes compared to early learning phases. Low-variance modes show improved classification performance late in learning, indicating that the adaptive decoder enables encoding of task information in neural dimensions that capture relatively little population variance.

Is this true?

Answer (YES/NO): YES